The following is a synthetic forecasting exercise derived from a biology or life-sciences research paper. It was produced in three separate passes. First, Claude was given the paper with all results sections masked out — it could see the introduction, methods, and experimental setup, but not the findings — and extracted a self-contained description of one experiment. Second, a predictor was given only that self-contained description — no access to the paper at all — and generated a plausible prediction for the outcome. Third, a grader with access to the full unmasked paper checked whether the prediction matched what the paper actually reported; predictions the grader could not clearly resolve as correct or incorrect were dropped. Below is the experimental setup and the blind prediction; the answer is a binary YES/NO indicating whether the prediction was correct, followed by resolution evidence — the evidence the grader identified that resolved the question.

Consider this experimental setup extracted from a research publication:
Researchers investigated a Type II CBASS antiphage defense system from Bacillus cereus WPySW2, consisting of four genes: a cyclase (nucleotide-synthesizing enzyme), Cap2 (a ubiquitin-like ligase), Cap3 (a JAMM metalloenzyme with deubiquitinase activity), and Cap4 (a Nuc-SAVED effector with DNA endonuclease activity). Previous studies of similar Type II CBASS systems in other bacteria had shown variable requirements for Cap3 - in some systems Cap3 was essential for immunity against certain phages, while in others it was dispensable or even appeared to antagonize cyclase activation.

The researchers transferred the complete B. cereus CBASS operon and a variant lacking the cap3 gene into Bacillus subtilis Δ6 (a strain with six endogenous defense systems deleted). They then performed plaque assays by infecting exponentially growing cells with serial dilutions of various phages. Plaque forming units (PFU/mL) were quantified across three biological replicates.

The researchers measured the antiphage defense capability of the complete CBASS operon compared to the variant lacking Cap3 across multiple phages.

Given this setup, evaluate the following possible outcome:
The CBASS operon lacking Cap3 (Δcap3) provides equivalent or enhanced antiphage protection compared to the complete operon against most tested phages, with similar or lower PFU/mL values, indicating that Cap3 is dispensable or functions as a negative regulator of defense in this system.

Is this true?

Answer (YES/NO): NO